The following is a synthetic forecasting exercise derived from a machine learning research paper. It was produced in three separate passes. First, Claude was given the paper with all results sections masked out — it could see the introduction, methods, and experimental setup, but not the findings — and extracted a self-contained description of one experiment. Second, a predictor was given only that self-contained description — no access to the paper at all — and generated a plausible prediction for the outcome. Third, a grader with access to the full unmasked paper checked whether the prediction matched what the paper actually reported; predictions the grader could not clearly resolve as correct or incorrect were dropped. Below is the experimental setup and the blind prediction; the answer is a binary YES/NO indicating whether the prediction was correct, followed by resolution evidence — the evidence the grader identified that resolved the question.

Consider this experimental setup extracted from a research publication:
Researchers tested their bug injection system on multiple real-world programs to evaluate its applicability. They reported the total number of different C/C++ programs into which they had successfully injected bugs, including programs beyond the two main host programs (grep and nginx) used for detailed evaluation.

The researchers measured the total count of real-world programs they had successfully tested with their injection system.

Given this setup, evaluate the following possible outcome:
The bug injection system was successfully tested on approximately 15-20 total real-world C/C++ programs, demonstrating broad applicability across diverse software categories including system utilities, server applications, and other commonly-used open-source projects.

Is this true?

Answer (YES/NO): YES